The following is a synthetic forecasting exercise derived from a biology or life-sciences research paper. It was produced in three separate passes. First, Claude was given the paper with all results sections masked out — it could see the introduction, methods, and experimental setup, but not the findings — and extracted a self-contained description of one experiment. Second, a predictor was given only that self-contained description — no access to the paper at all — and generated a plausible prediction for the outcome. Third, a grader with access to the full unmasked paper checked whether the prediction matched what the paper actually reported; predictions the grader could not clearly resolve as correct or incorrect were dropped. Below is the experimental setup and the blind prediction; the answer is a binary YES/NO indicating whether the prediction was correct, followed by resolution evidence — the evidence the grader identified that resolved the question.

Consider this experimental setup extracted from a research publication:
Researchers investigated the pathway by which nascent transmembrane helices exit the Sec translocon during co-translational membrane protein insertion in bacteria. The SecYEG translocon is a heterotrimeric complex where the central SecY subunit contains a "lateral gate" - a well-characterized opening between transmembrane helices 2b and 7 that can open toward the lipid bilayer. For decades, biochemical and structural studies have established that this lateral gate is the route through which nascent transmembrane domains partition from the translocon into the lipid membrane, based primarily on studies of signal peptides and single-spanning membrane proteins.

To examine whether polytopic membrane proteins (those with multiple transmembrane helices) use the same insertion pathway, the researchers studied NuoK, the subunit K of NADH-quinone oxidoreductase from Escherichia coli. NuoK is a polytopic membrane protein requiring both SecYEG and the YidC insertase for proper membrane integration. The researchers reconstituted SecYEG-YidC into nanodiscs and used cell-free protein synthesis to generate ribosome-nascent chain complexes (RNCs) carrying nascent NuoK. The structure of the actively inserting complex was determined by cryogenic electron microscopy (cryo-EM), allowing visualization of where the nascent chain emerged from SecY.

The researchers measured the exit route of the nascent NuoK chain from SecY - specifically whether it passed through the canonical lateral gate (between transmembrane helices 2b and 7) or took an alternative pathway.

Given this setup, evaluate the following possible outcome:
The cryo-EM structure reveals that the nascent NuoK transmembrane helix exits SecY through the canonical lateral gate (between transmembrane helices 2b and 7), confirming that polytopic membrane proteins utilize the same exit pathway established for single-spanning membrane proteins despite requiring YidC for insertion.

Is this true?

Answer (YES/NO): NO